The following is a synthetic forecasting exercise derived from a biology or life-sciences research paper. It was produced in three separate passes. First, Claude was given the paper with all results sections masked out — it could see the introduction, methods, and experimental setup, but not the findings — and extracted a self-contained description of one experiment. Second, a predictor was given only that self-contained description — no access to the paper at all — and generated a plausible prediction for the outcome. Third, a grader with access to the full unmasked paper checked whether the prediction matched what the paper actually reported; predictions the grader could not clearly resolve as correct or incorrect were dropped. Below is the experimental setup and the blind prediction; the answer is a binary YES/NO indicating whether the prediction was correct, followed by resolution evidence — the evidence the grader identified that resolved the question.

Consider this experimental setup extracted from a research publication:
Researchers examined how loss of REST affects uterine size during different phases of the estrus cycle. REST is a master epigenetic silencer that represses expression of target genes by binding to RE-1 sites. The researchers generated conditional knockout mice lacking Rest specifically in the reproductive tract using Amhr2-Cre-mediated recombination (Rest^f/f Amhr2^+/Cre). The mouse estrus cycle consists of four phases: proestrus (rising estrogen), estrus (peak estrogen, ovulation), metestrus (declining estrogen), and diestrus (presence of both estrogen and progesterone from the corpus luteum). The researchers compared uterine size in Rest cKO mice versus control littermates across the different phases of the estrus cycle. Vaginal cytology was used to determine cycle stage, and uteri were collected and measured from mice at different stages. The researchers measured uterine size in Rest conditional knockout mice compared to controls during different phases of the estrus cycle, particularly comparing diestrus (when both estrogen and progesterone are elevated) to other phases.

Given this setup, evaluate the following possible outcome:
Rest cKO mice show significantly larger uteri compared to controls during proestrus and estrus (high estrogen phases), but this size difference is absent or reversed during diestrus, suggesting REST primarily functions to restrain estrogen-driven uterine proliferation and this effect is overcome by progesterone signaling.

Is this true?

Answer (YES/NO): NO